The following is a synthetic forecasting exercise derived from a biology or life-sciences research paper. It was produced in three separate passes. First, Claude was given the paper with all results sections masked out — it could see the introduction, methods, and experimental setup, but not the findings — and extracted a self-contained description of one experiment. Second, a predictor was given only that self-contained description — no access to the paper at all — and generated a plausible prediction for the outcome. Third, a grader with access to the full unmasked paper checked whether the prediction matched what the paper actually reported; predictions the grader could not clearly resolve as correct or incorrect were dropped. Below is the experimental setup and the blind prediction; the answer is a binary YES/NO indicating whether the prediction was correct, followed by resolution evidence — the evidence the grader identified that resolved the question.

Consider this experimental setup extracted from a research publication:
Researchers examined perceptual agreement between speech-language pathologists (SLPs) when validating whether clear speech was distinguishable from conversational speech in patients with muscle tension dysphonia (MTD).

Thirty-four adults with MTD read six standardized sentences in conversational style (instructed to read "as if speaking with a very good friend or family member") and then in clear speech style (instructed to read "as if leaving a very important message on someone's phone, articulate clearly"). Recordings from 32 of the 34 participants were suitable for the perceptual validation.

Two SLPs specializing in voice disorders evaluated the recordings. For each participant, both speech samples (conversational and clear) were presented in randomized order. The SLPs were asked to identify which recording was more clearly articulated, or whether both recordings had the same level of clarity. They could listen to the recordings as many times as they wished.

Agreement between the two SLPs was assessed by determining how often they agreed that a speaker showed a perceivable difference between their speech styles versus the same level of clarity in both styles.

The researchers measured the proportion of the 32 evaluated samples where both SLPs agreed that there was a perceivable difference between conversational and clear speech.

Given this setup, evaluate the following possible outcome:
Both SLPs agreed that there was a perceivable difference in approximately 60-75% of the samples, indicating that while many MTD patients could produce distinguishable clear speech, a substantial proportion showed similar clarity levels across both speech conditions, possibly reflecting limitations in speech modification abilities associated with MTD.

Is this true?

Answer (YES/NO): NO